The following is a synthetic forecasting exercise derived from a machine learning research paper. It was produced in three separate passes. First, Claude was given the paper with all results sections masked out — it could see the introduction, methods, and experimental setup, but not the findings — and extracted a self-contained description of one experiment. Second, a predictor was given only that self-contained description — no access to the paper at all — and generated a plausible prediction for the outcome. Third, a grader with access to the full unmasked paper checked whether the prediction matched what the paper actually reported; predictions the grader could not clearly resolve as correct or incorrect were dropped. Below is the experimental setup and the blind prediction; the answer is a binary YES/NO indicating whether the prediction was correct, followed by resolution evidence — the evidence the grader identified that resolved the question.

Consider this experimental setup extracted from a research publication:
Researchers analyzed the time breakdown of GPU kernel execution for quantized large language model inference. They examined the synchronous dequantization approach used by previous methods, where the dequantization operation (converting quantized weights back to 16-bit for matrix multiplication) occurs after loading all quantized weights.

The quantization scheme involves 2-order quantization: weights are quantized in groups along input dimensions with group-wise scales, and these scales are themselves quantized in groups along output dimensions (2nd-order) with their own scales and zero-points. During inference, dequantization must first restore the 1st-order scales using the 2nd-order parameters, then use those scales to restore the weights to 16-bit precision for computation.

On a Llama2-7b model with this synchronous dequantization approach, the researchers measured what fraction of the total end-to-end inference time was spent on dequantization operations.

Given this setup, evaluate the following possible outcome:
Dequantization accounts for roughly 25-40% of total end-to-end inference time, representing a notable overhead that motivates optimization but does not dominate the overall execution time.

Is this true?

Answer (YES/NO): NO